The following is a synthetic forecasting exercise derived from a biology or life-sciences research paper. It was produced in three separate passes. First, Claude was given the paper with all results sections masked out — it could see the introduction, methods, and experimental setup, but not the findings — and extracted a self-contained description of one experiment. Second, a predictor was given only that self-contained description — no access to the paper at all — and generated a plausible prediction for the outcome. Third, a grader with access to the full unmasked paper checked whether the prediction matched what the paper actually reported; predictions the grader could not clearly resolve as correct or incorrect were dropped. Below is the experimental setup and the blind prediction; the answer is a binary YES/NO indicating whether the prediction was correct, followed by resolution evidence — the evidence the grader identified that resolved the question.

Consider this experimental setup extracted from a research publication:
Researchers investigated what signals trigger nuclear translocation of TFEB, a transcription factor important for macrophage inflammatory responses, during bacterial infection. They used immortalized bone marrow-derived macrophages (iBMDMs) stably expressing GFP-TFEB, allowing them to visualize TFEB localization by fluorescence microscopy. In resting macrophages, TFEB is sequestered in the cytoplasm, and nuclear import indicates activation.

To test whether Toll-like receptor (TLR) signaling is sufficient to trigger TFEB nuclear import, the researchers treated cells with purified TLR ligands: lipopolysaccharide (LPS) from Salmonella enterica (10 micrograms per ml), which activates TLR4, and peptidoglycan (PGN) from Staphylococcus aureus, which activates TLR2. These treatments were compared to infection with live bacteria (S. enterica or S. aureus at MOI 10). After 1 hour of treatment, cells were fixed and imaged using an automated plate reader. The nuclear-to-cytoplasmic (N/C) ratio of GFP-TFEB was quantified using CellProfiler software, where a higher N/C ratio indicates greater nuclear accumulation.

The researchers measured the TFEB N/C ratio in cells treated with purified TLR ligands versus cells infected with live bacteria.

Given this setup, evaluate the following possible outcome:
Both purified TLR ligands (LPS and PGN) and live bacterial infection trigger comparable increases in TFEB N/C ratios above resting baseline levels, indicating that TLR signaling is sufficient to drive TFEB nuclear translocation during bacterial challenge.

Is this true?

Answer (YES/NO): NO